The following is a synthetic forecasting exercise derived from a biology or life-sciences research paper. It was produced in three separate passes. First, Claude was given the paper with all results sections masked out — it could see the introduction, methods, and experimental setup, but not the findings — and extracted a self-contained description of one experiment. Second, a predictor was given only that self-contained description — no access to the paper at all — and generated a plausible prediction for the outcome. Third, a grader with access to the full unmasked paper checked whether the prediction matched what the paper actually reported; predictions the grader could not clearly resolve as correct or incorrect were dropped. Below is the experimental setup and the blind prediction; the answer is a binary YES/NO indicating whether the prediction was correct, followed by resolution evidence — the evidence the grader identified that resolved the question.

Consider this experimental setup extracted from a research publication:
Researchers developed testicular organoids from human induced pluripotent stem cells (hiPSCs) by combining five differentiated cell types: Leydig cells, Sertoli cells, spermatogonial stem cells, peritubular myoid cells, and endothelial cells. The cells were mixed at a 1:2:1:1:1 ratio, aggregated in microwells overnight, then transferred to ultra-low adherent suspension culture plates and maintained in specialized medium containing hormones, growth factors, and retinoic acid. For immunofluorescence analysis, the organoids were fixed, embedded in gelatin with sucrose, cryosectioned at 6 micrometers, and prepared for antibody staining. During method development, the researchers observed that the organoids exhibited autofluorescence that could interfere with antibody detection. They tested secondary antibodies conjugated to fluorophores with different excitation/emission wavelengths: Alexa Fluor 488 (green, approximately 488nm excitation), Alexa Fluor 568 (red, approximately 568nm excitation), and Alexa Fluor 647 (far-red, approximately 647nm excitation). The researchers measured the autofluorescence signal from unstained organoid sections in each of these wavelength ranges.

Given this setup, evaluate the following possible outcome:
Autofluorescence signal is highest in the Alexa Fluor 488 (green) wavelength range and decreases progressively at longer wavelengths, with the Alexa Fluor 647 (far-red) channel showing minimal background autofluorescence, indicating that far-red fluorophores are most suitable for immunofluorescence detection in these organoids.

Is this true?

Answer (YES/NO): NO